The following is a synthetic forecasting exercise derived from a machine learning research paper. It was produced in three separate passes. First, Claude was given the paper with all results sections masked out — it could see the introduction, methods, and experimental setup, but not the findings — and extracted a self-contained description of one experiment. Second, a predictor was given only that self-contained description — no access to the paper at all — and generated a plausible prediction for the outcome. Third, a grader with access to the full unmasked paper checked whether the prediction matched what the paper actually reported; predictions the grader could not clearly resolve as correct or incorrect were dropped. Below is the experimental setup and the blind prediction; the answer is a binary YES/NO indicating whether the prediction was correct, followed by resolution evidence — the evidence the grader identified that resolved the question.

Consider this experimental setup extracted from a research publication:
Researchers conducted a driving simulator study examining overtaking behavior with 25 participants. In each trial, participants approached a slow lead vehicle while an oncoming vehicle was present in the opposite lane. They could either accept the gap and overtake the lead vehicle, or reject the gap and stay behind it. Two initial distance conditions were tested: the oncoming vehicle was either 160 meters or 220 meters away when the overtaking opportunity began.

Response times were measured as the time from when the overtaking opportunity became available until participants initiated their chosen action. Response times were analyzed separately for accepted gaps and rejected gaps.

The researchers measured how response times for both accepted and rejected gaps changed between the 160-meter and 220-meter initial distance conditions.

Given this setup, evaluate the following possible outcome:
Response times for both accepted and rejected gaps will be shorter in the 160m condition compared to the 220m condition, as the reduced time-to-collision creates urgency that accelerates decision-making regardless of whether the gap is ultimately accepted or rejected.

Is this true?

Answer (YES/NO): YES